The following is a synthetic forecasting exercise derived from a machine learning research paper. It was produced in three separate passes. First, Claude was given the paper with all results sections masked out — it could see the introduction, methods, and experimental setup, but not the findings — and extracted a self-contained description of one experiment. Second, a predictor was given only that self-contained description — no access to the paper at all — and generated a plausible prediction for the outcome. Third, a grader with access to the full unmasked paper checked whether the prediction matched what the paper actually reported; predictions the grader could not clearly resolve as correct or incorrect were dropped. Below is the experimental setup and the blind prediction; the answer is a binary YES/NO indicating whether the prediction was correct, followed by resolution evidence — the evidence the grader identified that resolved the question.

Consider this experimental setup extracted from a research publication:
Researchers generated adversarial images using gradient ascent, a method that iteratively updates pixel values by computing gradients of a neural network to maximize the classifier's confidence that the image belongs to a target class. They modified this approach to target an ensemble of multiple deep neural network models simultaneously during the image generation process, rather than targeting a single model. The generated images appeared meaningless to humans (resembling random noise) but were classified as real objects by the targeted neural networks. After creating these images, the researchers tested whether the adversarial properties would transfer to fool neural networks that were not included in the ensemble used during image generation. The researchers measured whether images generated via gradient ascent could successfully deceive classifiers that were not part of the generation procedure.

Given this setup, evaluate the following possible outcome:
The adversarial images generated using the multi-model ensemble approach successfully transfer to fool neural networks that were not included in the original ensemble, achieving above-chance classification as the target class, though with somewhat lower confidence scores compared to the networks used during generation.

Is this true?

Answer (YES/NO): NO